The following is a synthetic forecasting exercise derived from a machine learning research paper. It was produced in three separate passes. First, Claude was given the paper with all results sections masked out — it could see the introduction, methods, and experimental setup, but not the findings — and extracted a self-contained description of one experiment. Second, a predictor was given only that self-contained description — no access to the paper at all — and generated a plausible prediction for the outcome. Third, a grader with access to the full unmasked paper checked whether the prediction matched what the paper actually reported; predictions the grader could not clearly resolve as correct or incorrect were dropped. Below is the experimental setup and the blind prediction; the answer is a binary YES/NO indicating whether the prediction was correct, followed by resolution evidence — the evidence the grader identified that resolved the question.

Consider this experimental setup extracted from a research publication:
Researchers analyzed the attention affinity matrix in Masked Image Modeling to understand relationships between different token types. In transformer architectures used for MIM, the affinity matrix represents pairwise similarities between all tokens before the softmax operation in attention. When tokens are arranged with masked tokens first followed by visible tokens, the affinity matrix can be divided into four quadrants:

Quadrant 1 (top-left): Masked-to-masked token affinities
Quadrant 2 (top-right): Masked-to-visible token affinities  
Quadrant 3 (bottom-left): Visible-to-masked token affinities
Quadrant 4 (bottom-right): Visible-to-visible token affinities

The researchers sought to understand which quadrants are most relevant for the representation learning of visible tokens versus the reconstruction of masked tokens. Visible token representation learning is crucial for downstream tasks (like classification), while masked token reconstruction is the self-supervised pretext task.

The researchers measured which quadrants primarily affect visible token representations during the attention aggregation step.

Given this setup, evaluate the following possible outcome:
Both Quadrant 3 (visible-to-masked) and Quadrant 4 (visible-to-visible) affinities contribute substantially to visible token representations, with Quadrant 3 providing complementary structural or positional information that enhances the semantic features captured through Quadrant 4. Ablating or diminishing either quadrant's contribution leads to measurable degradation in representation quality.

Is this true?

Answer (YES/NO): NO